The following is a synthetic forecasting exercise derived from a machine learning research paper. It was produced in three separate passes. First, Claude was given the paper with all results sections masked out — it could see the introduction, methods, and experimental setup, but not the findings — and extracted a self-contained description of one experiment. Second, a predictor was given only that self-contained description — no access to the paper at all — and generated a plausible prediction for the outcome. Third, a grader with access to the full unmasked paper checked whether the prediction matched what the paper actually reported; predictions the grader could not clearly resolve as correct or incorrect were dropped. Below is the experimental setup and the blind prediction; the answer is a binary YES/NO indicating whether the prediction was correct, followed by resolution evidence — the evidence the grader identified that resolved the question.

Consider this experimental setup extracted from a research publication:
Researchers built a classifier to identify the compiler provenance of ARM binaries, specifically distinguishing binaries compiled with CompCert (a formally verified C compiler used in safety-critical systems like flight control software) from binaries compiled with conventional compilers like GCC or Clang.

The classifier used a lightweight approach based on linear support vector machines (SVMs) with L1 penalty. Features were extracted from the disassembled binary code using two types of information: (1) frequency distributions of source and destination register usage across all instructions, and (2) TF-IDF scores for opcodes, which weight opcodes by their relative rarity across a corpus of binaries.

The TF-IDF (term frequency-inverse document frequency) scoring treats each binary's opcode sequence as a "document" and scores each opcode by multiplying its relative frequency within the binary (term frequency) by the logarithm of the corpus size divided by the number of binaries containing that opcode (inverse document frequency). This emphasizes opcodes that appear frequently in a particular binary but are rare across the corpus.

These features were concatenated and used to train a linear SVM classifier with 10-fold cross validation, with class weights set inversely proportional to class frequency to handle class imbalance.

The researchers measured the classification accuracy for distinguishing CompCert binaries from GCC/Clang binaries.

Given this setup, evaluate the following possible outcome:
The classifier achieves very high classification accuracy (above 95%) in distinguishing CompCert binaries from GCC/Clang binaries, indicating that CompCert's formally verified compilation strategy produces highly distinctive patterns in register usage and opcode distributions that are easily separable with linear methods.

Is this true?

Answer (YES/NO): YES